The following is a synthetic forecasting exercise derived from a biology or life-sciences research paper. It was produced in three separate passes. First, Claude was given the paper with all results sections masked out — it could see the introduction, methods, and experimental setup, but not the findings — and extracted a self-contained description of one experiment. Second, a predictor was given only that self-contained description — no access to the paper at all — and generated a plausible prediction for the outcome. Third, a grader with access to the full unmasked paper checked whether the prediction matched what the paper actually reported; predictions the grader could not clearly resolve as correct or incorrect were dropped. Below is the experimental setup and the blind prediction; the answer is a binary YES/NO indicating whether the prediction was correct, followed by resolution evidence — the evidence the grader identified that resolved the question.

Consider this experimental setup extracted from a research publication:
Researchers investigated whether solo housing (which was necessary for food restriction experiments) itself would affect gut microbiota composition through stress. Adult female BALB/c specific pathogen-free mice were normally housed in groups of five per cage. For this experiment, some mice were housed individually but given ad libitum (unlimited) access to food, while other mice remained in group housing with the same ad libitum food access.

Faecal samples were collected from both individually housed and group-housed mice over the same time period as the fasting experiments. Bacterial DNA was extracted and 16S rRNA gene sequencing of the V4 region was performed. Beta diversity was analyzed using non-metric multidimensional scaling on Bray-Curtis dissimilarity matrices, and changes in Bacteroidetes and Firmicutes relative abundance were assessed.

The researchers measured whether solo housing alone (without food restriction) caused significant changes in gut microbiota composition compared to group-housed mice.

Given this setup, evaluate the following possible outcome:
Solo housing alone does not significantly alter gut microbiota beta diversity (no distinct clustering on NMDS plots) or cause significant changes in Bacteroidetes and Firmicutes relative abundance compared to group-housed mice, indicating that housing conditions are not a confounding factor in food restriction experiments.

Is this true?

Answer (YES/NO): YES